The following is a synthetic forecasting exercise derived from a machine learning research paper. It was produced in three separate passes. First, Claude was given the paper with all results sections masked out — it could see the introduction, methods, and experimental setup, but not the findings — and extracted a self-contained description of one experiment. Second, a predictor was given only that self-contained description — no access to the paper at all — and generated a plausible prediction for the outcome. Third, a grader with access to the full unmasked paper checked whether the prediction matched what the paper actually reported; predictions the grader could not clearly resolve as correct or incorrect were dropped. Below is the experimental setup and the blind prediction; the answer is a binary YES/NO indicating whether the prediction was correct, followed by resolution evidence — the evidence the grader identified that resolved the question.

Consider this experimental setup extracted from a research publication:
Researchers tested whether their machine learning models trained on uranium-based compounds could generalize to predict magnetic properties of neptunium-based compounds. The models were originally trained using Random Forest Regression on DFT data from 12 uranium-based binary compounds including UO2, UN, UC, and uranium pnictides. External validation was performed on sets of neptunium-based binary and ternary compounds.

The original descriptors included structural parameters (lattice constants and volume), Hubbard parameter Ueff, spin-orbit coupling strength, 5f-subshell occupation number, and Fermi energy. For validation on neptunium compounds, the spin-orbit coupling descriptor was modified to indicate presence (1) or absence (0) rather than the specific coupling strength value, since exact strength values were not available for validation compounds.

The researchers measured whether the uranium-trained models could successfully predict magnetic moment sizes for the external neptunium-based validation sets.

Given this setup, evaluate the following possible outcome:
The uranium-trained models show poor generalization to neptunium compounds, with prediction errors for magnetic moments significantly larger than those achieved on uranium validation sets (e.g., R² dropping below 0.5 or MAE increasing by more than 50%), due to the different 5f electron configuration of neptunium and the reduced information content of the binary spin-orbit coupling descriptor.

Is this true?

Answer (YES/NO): NO